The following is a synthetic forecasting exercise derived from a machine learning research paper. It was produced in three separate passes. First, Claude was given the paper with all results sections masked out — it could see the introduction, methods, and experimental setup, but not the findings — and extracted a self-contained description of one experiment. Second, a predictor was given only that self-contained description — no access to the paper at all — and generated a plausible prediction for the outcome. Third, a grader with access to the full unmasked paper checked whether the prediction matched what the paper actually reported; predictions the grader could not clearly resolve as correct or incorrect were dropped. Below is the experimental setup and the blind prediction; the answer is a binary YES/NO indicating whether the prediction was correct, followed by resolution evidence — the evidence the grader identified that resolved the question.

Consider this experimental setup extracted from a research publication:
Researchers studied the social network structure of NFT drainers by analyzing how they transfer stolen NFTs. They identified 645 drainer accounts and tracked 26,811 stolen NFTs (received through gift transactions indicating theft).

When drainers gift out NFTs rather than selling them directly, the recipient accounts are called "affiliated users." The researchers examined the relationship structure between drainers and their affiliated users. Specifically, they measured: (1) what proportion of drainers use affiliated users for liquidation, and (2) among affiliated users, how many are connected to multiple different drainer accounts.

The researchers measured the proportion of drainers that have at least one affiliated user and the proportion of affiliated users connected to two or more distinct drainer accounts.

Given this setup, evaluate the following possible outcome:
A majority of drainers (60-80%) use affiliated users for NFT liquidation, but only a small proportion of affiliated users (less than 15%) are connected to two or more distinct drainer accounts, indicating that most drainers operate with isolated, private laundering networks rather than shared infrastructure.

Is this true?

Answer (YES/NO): NO